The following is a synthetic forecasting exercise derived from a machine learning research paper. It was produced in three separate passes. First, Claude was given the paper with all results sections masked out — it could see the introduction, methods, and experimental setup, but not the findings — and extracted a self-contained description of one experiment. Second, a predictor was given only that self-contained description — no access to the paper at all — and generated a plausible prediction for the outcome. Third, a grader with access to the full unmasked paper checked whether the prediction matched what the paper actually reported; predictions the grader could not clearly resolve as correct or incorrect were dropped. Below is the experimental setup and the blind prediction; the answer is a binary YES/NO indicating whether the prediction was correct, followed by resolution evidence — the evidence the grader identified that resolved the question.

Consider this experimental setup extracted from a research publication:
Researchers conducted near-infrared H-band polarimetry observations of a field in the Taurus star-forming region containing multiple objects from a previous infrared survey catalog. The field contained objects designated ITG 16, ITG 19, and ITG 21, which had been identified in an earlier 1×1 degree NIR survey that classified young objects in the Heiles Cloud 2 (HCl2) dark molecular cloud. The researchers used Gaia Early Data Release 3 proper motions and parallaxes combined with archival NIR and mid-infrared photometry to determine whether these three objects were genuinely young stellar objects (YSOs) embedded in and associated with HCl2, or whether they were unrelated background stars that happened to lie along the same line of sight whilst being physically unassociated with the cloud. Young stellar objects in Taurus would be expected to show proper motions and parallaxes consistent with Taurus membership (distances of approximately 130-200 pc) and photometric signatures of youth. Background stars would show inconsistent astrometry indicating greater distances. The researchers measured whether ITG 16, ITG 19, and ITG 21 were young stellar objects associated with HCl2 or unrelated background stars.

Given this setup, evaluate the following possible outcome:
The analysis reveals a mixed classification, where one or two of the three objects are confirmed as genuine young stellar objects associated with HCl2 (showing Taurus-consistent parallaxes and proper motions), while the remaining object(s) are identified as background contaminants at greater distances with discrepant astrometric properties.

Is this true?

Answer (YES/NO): NO